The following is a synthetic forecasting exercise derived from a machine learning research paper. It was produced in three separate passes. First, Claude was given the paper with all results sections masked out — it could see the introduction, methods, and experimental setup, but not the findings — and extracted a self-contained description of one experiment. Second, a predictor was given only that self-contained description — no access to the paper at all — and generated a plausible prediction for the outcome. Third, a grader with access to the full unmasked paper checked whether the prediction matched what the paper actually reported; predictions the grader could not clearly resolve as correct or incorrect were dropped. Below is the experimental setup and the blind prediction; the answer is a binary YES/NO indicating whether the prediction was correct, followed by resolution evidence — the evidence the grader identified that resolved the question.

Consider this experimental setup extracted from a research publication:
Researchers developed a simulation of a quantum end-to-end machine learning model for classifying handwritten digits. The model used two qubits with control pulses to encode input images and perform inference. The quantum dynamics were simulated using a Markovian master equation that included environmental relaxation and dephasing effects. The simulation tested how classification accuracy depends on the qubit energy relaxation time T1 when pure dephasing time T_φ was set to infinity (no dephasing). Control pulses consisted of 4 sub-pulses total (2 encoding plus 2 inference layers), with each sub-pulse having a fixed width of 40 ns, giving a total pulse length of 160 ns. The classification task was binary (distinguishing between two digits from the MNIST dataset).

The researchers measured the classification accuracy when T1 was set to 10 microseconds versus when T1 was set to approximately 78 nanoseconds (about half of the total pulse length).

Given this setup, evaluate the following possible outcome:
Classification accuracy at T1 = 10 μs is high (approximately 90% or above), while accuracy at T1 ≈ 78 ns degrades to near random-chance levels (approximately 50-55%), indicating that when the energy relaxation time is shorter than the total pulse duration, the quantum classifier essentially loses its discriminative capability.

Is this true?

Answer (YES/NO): NO